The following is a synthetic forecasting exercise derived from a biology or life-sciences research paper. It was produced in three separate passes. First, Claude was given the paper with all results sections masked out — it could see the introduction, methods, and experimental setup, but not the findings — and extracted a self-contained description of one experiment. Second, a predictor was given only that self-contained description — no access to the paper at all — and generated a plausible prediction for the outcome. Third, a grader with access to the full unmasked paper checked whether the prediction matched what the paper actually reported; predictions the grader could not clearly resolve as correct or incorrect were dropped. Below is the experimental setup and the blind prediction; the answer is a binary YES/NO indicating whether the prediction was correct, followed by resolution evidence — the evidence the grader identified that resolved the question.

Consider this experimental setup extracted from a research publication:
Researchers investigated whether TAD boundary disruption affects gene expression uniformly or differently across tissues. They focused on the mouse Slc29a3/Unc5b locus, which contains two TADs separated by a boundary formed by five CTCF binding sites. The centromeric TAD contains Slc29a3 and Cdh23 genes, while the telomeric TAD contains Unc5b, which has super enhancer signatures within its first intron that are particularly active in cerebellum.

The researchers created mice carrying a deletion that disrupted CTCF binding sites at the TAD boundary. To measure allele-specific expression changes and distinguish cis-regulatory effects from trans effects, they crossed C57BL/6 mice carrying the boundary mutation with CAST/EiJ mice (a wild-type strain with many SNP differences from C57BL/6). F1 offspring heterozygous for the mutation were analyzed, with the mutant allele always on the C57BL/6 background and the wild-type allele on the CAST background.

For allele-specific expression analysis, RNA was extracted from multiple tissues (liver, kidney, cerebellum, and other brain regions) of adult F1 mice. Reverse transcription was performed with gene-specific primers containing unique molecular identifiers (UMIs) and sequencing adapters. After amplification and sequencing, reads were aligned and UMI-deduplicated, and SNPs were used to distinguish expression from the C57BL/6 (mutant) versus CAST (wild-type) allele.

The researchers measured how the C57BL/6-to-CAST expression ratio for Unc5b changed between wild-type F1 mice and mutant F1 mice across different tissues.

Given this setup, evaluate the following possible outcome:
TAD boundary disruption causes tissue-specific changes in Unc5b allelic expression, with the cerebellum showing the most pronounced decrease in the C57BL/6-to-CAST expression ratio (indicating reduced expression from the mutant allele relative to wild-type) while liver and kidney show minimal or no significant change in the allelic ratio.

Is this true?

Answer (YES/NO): NO